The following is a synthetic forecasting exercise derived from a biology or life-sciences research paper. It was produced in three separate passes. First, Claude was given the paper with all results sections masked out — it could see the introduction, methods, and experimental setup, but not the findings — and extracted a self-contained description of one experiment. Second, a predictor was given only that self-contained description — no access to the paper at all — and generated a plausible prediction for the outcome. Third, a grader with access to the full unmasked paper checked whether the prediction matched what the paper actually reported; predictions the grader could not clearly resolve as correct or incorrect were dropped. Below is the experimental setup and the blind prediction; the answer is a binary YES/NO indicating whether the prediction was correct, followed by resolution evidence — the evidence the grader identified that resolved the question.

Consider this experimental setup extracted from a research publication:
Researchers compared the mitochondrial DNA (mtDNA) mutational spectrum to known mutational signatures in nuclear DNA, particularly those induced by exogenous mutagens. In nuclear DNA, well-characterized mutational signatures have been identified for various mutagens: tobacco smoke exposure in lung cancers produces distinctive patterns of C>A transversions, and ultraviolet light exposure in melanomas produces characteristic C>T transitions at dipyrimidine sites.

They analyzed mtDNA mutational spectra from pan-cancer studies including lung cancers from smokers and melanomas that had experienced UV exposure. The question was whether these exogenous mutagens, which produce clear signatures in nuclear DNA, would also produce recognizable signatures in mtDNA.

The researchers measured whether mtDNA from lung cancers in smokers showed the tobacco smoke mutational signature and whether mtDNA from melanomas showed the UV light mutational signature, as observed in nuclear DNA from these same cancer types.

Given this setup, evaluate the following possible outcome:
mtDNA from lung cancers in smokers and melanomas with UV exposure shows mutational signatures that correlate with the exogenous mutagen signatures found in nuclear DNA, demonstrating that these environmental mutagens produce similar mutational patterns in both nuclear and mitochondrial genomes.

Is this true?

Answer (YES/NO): NO